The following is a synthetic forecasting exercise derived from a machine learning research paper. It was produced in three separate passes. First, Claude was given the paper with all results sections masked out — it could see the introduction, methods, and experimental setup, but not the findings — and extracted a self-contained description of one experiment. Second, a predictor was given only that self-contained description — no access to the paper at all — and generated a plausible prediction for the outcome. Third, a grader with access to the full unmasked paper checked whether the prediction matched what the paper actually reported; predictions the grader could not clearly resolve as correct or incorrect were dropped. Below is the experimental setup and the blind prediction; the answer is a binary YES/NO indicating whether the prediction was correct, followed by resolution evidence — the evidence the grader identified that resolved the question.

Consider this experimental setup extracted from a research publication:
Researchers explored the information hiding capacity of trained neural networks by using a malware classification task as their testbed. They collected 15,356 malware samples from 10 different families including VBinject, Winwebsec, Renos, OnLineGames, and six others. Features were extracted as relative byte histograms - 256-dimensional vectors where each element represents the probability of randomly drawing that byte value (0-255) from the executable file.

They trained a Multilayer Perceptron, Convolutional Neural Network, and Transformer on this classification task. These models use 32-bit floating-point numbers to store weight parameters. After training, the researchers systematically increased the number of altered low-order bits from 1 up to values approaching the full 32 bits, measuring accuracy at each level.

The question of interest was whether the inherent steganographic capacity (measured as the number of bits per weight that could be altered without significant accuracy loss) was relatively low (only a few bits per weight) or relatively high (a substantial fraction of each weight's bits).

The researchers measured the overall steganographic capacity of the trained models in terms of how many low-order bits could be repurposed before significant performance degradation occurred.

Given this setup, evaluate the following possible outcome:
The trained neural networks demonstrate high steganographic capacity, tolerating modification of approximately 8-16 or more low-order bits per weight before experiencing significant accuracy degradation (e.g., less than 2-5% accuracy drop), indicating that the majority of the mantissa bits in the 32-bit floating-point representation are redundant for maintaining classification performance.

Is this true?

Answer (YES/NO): NO